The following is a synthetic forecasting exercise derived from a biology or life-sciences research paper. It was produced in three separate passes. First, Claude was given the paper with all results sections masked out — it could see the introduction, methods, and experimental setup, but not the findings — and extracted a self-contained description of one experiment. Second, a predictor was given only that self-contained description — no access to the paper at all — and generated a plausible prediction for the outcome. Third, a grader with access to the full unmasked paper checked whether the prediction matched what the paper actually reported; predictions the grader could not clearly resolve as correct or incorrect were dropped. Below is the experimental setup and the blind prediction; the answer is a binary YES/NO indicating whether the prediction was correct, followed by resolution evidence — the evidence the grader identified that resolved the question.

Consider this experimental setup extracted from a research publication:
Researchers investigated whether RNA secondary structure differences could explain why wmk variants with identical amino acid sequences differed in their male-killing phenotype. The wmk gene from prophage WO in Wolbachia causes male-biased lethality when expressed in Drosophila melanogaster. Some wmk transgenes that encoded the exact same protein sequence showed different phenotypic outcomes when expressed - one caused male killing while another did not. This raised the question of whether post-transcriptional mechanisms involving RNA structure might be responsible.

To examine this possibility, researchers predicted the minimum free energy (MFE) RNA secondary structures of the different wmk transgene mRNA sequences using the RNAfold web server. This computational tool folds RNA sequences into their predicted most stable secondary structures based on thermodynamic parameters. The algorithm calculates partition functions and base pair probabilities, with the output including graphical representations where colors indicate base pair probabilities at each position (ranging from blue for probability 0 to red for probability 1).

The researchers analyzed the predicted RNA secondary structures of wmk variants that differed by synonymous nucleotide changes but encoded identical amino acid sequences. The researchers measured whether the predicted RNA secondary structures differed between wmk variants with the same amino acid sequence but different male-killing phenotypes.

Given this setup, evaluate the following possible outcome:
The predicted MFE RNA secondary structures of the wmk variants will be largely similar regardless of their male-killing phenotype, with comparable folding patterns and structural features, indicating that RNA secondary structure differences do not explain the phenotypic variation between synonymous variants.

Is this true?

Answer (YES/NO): NO